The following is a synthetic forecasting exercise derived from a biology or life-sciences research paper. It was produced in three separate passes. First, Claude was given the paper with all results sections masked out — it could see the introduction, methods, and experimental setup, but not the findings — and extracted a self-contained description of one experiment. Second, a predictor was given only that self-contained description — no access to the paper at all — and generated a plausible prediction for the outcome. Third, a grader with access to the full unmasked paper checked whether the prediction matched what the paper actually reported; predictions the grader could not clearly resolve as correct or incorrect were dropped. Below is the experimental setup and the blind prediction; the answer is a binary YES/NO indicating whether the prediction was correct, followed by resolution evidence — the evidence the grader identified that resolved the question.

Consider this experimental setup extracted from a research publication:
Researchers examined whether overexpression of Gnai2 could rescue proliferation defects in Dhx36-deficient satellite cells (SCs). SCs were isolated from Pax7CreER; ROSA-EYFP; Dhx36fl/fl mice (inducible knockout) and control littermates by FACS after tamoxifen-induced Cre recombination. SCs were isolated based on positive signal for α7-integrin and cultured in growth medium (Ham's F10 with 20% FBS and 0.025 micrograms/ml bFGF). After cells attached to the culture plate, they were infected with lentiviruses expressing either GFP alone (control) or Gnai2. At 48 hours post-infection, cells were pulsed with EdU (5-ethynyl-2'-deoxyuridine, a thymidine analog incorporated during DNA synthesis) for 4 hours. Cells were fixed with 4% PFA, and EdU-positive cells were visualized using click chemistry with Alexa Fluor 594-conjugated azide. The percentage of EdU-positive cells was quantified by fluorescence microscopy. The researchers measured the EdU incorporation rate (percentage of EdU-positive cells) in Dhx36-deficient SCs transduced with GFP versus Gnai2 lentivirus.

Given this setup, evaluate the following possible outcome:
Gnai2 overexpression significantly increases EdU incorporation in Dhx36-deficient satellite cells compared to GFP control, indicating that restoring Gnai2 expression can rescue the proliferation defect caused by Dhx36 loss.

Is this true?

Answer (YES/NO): YES